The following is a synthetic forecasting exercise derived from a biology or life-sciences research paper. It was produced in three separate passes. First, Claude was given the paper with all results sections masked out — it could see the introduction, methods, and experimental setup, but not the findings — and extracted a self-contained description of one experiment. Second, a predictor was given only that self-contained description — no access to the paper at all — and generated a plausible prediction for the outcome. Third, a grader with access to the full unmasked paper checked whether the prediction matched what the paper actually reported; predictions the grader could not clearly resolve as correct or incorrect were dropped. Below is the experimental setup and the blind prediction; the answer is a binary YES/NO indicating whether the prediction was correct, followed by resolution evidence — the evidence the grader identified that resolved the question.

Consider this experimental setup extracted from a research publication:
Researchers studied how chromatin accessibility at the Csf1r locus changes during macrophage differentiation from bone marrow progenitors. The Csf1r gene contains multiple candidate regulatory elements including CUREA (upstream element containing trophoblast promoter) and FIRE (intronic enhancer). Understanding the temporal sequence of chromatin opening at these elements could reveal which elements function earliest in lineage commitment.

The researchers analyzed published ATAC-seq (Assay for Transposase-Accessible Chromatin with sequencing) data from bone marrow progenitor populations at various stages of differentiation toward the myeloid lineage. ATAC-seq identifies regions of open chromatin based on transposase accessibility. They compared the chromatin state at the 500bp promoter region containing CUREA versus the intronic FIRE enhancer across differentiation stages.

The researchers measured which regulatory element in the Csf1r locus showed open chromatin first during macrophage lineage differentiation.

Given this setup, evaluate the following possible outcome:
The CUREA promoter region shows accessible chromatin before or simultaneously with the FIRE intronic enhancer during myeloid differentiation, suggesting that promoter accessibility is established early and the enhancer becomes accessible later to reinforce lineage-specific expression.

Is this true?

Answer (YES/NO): YES